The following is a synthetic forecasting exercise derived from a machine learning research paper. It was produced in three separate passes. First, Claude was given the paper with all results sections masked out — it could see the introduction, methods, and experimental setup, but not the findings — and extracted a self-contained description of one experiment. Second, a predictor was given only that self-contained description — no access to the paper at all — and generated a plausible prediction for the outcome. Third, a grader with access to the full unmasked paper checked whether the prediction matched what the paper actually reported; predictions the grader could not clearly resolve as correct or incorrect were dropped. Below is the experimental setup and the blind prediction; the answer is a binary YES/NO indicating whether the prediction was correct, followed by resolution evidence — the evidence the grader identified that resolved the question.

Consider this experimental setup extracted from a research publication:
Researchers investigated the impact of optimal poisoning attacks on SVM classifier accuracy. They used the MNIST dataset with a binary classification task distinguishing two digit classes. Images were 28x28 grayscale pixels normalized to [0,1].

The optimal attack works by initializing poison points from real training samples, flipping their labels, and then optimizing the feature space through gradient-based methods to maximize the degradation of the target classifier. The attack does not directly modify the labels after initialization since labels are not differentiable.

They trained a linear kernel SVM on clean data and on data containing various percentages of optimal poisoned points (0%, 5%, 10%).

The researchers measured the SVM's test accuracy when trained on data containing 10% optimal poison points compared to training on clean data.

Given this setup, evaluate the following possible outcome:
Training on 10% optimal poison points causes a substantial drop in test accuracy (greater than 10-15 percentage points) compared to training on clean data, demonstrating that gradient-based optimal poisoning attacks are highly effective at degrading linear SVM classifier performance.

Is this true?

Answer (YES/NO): YES